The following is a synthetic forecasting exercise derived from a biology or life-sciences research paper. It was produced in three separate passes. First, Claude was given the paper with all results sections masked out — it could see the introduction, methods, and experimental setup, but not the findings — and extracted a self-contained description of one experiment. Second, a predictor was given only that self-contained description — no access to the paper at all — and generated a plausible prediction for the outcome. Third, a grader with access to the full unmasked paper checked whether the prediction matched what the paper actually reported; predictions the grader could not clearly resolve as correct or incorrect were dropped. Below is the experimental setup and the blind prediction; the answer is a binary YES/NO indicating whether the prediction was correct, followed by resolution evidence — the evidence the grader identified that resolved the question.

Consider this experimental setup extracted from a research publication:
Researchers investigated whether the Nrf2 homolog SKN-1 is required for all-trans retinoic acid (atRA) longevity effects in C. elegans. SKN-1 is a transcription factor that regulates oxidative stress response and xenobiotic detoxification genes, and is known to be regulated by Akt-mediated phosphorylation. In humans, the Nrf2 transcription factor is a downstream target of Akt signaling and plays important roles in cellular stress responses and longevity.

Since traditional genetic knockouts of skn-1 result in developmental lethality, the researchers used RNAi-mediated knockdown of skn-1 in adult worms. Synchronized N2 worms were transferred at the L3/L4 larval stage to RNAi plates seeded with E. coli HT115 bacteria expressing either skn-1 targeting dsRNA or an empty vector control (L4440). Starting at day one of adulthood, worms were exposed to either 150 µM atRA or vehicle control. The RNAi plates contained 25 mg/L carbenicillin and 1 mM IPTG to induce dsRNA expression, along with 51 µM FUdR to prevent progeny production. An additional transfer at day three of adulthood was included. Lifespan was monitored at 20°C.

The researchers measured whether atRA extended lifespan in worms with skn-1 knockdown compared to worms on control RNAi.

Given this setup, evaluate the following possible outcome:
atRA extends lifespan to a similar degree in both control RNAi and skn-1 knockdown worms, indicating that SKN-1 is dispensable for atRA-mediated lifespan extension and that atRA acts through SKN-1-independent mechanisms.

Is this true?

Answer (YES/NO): NO